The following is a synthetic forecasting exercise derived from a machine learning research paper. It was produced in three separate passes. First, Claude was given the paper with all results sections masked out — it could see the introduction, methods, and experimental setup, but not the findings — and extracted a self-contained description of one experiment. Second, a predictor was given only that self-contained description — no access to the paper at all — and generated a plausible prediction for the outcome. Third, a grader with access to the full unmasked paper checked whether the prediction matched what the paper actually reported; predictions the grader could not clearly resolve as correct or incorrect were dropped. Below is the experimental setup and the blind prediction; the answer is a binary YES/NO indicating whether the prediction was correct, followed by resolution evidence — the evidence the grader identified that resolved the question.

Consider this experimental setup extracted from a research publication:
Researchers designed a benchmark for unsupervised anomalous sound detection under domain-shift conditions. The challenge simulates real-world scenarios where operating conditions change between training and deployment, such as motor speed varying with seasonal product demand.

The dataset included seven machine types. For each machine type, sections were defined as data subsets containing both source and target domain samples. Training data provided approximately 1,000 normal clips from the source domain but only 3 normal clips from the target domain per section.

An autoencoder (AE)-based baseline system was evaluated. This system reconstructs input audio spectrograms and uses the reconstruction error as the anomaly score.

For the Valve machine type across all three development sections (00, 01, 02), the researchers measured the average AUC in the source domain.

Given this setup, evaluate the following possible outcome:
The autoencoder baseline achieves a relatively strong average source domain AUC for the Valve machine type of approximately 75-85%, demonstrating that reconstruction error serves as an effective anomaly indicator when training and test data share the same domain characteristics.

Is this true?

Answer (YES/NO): NO